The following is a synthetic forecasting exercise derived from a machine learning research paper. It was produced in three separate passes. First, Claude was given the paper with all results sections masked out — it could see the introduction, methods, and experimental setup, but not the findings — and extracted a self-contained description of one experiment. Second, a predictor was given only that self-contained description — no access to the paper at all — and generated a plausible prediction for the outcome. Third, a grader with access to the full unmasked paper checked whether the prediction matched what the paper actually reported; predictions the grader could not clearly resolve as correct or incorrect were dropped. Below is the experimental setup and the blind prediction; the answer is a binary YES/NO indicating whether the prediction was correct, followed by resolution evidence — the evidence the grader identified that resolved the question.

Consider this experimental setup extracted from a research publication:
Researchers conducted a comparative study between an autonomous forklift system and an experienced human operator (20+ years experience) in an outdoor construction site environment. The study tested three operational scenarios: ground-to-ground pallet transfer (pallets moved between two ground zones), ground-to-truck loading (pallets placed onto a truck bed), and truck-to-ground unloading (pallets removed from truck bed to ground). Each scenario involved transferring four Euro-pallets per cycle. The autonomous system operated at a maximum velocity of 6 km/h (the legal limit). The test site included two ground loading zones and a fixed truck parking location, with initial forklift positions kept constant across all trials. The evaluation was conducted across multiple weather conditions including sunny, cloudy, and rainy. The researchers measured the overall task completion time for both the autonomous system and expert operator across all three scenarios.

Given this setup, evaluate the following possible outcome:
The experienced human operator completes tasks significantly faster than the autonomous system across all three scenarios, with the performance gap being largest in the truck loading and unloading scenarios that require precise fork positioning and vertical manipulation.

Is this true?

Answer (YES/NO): YES